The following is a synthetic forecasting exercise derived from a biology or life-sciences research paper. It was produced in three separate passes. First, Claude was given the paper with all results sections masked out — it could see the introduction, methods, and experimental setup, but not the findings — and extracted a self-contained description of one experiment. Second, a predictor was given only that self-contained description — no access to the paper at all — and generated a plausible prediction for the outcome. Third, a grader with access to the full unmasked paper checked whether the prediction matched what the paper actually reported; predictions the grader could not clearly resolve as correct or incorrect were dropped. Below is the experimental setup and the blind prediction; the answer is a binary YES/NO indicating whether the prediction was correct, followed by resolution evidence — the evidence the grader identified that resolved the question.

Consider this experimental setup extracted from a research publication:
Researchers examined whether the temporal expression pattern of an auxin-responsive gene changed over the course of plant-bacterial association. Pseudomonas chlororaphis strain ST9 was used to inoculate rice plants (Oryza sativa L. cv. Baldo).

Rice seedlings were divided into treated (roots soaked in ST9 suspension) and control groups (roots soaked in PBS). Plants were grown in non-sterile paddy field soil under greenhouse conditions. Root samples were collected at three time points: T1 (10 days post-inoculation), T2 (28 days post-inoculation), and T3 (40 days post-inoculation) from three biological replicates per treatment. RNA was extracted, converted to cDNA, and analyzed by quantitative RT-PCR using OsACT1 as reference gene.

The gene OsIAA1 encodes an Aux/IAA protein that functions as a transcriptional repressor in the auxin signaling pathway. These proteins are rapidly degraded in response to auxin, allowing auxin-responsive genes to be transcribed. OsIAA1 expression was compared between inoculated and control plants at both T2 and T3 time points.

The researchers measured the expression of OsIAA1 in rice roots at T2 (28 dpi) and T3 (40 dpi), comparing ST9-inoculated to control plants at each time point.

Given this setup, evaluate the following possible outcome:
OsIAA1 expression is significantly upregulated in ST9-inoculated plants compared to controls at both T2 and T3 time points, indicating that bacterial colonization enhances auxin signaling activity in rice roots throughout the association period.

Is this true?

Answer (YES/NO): NO